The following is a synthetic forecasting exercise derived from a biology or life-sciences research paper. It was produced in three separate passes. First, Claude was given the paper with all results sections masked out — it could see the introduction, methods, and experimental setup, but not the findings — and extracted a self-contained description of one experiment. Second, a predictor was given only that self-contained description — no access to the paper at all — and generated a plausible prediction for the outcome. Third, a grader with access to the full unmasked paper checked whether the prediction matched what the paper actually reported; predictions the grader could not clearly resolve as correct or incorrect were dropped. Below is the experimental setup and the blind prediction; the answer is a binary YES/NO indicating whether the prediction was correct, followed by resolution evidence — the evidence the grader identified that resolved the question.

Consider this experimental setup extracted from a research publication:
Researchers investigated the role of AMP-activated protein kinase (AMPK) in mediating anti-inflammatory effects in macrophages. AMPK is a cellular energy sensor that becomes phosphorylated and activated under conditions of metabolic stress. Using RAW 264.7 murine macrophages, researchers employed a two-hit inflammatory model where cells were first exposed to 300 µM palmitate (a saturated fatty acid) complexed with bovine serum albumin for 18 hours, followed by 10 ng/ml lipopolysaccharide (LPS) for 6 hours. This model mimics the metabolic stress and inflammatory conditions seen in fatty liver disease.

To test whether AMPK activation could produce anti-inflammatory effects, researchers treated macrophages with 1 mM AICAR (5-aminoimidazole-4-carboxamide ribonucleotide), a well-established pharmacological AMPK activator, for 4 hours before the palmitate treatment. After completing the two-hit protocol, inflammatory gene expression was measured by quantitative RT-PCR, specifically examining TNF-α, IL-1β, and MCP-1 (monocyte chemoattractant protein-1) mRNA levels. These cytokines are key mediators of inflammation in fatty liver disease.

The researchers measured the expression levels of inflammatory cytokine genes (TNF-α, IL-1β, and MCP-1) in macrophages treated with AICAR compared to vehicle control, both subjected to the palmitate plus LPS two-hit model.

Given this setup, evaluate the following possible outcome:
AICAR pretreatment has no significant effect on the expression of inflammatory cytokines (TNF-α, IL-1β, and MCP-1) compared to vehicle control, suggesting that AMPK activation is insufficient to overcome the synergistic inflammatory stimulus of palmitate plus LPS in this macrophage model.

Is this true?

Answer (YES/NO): NO